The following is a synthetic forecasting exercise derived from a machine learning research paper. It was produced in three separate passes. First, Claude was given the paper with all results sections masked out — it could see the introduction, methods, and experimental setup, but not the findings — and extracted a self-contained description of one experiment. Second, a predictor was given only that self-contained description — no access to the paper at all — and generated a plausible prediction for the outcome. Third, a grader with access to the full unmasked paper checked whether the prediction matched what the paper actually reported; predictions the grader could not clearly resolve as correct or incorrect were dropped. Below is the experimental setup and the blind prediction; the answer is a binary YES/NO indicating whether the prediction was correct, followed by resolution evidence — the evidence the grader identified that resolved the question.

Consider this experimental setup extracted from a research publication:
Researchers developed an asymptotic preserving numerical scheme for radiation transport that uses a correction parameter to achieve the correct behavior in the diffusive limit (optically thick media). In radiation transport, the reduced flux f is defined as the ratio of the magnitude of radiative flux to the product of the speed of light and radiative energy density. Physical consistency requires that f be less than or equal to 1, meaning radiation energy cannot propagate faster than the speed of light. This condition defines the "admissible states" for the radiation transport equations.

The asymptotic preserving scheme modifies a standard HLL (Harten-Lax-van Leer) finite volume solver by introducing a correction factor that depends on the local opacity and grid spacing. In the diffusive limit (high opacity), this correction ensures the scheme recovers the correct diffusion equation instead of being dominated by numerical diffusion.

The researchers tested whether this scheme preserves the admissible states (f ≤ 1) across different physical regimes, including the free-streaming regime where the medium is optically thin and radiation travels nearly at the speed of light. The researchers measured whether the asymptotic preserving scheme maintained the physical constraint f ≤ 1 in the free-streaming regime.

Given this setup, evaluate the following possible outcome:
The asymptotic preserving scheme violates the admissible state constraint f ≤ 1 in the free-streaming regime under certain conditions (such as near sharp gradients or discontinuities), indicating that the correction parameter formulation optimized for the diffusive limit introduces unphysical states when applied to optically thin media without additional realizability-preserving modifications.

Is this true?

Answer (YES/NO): YES